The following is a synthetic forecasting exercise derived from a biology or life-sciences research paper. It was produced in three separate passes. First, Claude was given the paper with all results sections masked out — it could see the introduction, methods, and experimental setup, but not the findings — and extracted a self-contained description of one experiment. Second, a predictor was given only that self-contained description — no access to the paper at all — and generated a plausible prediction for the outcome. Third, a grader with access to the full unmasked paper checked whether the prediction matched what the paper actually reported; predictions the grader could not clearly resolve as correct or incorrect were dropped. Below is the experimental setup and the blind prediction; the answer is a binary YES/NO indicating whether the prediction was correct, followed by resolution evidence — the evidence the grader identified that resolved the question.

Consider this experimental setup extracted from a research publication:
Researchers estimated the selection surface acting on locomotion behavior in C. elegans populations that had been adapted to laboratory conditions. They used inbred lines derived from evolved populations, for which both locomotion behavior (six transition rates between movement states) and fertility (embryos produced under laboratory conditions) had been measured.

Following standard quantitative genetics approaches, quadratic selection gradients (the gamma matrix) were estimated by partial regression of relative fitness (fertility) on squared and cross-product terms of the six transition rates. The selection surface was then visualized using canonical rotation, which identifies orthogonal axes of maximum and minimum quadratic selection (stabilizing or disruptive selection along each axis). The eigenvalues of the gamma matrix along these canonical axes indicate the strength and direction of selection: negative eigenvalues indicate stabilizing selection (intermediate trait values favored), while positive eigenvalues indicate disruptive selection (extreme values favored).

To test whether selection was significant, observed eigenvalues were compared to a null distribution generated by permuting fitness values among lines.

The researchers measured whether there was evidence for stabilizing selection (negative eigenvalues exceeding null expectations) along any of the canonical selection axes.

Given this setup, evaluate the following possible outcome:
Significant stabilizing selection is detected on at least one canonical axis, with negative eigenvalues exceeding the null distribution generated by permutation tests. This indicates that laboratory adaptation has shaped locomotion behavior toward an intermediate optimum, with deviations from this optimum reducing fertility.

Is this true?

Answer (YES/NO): YES